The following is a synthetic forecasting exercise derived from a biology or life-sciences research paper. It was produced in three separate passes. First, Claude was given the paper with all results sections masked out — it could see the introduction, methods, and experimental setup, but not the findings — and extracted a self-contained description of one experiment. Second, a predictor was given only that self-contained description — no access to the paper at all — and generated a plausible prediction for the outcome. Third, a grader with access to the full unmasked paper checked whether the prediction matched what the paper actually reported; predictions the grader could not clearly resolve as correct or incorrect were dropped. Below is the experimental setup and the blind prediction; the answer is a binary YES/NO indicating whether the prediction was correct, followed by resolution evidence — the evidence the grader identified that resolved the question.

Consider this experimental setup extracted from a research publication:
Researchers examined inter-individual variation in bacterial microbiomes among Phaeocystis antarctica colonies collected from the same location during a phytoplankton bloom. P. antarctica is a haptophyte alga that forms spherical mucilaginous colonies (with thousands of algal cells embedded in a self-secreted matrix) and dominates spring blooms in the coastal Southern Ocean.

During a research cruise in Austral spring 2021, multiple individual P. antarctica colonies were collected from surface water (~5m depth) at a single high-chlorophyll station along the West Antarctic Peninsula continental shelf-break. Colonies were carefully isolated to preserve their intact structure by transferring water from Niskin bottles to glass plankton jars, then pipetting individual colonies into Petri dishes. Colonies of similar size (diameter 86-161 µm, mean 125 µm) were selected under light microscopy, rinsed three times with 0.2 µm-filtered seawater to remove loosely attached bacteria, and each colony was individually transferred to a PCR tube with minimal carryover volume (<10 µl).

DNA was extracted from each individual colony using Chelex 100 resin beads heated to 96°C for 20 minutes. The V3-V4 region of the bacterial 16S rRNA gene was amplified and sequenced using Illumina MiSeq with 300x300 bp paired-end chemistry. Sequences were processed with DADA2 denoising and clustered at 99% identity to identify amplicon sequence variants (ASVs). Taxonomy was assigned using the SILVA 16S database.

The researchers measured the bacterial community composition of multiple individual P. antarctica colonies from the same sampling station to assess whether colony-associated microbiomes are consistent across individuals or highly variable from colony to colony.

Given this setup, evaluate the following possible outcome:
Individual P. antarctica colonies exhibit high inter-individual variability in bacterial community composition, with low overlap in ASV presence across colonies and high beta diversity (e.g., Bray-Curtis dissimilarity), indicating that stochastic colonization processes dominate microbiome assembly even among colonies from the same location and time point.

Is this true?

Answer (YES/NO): NO